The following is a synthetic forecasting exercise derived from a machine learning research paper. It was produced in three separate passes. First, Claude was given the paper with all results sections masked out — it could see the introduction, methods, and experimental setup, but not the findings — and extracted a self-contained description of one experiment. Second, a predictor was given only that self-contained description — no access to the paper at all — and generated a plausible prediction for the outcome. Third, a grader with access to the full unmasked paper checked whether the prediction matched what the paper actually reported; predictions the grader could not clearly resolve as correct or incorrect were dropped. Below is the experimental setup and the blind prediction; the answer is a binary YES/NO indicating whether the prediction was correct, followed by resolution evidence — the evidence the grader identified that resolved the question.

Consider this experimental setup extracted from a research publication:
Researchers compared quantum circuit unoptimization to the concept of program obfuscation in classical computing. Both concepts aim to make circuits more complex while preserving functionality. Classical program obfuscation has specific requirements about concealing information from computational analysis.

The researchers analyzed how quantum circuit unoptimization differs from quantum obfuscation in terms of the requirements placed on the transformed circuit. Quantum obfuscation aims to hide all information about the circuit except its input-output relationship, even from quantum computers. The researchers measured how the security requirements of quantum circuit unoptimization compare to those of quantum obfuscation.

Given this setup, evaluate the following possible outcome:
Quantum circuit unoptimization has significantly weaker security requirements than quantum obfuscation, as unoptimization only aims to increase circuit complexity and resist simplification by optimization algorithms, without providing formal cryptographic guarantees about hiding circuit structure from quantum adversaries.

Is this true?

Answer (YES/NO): YES